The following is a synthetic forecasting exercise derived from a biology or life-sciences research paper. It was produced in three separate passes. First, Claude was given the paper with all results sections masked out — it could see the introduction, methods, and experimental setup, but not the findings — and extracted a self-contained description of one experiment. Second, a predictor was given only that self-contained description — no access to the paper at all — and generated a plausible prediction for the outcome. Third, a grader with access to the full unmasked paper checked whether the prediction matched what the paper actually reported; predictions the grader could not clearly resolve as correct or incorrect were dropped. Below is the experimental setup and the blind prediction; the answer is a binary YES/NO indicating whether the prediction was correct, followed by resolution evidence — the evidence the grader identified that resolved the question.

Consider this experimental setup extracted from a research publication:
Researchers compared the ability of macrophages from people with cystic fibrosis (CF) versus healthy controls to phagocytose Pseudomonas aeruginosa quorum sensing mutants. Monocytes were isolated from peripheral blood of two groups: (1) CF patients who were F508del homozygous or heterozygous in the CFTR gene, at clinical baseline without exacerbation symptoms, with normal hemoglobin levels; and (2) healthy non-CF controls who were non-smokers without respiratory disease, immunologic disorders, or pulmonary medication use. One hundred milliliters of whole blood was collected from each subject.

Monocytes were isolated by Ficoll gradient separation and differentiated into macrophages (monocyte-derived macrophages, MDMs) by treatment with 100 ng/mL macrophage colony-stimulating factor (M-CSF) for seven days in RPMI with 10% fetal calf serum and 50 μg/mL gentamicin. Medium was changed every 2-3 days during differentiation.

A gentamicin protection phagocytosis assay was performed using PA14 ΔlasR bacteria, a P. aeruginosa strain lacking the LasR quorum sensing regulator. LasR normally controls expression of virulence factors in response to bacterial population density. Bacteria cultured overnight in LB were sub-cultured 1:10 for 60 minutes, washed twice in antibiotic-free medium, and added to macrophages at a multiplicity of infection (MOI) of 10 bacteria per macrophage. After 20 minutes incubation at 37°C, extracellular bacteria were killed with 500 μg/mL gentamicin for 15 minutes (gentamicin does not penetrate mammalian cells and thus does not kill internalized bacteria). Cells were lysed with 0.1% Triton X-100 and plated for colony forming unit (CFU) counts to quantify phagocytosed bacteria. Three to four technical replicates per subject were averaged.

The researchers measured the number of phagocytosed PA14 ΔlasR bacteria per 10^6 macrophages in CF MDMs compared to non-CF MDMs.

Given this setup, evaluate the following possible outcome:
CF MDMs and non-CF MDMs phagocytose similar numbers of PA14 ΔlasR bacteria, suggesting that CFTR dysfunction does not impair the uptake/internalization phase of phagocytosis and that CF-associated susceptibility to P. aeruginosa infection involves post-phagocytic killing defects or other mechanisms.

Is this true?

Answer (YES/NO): YES